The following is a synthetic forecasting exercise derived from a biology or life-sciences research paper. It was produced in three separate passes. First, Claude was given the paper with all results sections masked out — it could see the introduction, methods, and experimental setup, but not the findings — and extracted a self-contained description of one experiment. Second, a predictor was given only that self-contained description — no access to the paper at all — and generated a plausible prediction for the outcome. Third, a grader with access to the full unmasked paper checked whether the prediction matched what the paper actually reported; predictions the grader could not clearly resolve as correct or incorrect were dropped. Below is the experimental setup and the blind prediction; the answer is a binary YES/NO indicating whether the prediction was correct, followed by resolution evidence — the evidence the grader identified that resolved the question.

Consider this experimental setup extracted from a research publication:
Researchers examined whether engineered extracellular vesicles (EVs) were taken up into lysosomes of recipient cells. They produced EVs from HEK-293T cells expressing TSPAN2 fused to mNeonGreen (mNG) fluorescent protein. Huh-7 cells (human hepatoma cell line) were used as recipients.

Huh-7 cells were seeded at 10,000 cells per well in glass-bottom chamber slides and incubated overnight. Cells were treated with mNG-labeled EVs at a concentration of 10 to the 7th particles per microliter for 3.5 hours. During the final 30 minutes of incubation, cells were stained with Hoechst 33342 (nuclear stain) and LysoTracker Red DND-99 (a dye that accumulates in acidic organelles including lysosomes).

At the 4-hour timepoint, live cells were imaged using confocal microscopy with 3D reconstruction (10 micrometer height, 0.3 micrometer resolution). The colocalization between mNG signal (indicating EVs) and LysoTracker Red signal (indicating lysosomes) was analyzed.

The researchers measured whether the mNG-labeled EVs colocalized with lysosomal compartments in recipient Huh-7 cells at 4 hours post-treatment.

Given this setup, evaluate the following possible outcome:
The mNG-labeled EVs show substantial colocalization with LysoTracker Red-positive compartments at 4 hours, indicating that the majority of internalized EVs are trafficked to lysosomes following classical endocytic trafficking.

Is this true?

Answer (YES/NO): YES